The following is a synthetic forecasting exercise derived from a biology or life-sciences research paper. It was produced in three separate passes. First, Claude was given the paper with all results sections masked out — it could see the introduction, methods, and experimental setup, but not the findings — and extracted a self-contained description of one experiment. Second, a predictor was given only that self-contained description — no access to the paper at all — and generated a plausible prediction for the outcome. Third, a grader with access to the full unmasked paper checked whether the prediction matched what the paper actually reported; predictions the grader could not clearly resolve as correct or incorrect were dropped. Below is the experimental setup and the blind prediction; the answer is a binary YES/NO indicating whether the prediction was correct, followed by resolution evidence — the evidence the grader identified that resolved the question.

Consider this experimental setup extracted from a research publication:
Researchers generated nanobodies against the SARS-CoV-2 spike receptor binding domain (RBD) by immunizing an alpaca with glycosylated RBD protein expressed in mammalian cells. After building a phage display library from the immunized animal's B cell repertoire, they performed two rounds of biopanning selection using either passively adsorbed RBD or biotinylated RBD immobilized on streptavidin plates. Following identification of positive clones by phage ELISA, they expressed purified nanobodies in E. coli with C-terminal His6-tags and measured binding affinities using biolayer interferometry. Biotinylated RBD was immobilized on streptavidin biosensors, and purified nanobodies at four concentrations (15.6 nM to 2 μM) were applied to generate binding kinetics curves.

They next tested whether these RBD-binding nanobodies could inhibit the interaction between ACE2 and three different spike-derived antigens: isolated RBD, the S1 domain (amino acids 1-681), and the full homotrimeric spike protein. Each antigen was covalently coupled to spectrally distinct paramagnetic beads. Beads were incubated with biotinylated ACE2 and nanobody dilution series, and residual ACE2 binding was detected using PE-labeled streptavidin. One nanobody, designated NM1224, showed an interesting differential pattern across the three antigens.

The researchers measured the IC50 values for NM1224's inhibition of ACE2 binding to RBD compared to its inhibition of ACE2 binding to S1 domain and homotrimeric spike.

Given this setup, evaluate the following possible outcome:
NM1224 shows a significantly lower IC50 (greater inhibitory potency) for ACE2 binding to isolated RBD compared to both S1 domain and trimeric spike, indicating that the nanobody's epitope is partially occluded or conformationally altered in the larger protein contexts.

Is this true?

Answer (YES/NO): YES